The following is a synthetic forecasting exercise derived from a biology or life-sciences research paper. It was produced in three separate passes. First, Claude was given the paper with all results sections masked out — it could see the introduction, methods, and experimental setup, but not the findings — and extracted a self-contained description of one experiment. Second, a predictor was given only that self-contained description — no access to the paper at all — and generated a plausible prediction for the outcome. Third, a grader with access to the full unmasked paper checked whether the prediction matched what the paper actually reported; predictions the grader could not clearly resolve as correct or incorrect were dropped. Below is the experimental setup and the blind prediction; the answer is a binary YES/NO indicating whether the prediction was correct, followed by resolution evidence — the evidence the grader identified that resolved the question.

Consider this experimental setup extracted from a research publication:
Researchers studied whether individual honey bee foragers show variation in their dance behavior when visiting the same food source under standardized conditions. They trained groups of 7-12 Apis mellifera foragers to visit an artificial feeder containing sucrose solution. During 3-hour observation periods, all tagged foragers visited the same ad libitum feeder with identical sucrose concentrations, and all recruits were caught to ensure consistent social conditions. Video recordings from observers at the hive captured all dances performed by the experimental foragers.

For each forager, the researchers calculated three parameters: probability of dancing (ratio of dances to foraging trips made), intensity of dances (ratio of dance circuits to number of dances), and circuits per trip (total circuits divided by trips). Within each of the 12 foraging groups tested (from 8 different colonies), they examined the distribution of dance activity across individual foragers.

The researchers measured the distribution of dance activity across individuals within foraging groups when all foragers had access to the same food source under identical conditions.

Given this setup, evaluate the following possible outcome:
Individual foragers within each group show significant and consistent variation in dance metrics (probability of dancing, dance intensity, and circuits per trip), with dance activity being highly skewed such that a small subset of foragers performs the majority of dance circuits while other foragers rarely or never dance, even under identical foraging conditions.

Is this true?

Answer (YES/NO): NO